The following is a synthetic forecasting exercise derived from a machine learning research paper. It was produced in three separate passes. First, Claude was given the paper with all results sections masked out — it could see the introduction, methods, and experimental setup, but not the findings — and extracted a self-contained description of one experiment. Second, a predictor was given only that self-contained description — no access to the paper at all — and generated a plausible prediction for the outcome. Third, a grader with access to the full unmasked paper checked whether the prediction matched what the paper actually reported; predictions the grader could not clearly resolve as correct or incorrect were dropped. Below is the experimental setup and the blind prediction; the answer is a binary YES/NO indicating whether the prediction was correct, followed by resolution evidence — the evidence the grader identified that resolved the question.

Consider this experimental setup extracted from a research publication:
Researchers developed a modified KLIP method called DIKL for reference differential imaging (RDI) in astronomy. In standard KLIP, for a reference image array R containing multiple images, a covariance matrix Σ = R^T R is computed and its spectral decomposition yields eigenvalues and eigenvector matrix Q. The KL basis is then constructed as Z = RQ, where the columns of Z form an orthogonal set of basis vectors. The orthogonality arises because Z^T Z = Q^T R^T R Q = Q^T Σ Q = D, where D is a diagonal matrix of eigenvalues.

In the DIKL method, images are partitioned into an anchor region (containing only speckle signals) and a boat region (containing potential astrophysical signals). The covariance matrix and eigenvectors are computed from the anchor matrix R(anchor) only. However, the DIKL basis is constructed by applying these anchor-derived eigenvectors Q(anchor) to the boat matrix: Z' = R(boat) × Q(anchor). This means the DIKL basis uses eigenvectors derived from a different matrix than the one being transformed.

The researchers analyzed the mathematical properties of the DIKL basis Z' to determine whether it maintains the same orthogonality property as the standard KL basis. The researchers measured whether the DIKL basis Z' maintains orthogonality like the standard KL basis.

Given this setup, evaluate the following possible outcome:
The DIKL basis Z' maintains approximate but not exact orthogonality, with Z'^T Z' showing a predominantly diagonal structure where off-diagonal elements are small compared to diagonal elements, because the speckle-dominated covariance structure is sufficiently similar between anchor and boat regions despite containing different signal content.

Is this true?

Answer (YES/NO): NO